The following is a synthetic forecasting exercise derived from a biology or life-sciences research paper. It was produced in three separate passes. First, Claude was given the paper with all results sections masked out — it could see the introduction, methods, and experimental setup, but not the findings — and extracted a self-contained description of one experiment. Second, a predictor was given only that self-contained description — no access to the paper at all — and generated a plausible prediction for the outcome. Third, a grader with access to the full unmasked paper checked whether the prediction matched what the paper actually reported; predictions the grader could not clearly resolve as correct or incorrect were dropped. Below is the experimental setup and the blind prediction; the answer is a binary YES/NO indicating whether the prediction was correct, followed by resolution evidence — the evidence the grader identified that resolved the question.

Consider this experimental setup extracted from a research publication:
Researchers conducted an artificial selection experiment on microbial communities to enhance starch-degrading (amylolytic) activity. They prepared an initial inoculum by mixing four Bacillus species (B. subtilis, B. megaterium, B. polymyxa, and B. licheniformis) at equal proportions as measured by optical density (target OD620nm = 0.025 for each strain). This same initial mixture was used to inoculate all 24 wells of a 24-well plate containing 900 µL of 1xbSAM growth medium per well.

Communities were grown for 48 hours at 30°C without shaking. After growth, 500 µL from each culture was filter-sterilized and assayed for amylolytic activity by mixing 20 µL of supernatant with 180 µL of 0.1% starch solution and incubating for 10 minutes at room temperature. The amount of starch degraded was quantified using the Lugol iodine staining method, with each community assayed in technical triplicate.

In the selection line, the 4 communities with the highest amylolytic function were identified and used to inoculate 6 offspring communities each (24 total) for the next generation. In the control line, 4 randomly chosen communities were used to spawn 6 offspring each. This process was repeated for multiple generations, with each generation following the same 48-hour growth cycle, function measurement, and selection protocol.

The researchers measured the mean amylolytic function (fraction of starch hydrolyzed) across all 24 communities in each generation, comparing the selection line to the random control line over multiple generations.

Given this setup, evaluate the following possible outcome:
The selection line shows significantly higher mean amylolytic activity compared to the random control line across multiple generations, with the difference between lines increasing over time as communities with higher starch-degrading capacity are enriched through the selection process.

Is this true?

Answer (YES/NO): NO